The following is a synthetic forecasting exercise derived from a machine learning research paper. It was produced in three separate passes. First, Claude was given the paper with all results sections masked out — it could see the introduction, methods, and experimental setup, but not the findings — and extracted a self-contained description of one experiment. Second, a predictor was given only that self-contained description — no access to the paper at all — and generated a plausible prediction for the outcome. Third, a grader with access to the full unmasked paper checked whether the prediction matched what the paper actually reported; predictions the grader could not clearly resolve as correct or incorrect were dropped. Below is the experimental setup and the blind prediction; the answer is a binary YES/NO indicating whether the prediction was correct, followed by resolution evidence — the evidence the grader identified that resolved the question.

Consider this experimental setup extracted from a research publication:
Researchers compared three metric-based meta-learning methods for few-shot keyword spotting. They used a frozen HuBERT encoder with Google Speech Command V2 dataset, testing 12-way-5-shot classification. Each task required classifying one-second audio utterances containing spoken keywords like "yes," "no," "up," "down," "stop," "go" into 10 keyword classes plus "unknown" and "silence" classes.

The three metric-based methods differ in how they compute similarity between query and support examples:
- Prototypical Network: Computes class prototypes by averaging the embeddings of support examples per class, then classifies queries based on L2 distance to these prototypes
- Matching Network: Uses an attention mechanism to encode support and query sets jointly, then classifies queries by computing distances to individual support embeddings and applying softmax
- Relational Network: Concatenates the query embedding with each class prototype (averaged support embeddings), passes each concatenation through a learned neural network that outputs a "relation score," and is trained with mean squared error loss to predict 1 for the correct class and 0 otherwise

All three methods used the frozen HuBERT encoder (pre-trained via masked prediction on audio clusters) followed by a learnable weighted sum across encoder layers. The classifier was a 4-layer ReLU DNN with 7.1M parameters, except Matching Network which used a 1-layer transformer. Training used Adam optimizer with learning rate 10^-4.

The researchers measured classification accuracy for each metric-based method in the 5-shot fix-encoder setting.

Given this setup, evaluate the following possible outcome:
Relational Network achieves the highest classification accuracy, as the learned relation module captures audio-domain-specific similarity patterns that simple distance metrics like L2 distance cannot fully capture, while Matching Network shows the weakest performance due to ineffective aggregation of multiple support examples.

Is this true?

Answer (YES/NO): NO